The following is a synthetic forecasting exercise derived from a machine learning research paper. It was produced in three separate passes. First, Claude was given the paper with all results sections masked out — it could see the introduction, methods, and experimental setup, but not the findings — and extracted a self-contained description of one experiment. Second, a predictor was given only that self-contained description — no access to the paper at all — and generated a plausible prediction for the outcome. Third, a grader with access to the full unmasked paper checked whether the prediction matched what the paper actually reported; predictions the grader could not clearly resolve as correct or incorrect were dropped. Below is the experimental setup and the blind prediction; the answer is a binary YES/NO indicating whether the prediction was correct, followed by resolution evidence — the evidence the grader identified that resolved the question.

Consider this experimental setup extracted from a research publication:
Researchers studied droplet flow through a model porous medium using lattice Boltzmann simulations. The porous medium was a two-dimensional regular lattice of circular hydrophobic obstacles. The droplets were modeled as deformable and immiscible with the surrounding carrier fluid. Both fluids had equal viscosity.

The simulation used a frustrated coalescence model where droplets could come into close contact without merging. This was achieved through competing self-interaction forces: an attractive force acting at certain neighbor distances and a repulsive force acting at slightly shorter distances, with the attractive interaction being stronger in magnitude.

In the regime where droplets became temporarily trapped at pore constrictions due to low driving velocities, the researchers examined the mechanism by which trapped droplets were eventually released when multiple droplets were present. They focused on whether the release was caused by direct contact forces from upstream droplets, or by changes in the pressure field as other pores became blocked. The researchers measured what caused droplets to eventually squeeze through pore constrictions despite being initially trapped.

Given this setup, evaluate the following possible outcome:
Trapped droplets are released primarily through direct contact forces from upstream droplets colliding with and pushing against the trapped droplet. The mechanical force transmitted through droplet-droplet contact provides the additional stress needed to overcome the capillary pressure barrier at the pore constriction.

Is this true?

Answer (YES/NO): NO